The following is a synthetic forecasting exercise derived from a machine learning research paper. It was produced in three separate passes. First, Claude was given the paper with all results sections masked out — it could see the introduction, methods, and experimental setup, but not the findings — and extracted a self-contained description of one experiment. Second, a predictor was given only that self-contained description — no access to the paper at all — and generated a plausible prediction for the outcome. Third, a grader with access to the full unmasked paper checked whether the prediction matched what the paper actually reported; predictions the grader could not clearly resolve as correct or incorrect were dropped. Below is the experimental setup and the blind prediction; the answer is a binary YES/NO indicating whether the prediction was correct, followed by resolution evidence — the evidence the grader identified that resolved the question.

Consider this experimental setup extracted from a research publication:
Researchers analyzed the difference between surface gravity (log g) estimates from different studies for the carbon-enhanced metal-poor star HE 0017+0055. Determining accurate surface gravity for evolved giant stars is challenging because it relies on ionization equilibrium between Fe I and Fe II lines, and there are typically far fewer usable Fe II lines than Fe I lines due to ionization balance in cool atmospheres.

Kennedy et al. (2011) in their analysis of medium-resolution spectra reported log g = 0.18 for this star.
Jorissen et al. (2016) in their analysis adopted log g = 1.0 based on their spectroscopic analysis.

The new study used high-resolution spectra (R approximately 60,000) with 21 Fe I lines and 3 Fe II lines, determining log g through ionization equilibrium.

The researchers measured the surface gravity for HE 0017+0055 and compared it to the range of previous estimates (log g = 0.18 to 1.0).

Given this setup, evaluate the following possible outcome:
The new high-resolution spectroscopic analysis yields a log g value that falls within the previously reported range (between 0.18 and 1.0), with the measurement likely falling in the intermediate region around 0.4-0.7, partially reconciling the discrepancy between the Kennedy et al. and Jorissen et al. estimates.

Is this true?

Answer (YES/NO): NO